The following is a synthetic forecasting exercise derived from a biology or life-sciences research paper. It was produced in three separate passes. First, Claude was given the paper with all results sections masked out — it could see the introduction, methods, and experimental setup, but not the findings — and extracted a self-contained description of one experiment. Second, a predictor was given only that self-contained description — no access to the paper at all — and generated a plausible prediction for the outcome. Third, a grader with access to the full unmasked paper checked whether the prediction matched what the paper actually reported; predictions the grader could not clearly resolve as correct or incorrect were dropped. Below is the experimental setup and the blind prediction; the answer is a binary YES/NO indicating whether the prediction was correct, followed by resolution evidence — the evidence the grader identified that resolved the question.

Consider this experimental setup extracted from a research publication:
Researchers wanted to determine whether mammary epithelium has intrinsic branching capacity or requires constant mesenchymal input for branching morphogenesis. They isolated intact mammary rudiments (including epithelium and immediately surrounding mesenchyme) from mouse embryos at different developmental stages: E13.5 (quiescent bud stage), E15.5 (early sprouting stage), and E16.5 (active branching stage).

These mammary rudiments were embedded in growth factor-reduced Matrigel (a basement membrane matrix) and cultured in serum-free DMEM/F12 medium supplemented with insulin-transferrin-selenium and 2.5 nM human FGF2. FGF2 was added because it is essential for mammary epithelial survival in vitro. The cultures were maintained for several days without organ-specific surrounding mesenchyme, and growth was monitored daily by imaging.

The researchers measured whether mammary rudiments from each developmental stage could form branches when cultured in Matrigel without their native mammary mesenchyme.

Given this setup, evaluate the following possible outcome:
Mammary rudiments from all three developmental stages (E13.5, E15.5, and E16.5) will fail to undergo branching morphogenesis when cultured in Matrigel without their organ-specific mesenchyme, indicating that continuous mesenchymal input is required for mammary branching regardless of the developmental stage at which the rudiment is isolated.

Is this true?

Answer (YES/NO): NO